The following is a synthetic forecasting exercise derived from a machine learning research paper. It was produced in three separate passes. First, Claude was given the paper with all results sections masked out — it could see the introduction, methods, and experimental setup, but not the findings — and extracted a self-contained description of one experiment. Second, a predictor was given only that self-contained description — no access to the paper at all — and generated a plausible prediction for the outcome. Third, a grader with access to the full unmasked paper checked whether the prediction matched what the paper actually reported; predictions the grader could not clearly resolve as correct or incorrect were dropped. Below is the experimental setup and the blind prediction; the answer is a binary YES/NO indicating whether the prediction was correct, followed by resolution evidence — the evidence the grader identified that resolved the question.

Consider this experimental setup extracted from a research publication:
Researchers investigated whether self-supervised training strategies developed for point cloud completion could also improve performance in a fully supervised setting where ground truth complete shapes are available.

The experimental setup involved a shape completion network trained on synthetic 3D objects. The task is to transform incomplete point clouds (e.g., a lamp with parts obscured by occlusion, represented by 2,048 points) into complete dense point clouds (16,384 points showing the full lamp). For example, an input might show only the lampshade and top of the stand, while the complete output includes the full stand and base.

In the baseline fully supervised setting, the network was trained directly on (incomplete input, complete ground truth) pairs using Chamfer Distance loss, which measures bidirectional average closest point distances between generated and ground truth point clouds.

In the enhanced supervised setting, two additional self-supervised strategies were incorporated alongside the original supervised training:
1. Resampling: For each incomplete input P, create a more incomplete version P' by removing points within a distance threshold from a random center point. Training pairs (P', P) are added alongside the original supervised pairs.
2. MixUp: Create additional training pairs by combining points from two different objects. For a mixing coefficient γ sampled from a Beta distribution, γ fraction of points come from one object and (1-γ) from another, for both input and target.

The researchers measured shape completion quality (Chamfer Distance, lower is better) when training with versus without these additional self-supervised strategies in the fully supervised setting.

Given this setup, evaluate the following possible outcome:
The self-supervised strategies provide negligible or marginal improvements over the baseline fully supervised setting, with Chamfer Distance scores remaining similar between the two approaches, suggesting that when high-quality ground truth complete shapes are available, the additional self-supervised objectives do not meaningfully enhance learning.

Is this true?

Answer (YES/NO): NO